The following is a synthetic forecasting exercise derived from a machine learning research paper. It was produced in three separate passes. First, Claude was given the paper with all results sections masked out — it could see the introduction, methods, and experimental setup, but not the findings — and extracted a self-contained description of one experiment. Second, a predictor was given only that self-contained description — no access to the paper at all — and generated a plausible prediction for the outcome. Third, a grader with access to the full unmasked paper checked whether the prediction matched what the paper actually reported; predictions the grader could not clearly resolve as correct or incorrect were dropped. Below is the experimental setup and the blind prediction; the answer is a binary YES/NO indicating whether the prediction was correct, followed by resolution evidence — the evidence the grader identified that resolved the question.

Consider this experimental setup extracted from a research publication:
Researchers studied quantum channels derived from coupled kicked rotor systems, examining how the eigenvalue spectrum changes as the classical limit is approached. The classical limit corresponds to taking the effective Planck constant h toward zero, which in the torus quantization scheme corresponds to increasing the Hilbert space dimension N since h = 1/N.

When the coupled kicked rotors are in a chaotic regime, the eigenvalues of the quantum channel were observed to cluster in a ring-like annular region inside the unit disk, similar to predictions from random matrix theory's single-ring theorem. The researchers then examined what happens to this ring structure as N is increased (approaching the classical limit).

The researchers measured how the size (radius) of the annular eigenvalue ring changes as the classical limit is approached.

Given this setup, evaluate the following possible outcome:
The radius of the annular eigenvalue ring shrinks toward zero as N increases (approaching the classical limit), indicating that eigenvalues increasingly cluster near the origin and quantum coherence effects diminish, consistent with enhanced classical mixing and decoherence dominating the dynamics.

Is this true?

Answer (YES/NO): NO